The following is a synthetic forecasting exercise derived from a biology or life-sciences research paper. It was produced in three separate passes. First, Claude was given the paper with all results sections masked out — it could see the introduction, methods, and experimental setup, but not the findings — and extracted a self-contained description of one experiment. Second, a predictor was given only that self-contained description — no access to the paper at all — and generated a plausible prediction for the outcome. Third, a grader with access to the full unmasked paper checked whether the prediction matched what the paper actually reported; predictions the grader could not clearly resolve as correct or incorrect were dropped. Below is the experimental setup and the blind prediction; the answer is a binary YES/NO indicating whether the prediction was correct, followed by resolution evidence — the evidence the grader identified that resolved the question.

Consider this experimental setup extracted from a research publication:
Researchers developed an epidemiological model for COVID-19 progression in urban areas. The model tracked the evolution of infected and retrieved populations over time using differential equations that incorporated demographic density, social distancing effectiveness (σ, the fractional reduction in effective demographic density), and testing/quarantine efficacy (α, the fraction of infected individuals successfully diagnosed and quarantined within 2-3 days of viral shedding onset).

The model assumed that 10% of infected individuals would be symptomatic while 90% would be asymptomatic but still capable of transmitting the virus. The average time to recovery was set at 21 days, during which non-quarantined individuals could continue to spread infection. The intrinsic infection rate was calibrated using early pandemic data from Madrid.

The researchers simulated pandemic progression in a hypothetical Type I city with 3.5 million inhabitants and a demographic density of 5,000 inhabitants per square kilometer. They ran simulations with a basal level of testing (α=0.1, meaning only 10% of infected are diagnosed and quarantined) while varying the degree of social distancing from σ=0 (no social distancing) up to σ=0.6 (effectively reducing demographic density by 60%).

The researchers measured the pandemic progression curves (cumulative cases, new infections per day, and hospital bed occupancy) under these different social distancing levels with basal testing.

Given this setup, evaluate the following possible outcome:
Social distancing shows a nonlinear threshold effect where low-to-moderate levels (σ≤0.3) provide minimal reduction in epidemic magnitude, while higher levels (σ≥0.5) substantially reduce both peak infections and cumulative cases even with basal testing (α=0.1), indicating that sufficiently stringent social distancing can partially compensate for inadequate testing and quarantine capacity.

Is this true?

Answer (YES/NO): NO